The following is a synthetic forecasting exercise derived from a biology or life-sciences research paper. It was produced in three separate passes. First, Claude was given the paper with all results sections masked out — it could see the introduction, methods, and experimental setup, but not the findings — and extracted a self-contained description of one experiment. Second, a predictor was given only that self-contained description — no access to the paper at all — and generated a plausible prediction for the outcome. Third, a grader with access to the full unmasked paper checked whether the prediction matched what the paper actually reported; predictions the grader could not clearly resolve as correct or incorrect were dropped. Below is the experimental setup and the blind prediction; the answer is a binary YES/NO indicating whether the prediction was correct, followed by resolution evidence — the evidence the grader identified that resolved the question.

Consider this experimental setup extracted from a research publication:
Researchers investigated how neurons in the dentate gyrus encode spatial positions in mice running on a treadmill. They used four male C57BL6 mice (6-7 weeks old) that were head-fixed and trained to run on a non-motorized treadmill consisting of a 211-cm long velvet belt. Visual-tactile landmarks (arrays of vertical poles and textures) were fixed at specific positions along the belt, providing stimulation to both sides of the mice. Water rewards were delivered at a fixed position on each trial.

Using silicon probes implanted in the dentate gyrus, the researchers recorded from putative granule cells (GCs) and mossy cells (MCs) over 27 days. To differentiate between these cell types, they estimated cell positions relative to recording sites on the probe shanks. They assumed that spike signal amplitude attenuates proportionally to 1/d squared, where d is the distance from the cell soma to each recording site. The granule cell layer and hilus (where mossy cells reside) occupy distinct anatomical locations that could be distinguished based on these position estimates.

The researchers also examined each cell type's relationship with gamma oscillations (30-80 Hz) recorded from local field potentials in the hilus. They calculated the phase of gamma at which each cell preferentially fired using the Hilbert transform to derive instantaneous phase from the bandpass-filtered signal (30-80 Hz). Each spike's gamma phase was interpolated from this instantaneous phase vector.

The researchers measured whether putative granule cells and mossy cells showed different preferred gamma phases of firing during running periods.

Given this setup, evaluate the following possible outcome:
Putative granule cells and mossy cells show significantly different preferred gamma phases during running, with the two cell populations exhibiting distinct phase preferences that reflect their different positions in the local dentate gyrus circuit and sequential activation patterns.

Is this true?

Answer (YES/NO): YES